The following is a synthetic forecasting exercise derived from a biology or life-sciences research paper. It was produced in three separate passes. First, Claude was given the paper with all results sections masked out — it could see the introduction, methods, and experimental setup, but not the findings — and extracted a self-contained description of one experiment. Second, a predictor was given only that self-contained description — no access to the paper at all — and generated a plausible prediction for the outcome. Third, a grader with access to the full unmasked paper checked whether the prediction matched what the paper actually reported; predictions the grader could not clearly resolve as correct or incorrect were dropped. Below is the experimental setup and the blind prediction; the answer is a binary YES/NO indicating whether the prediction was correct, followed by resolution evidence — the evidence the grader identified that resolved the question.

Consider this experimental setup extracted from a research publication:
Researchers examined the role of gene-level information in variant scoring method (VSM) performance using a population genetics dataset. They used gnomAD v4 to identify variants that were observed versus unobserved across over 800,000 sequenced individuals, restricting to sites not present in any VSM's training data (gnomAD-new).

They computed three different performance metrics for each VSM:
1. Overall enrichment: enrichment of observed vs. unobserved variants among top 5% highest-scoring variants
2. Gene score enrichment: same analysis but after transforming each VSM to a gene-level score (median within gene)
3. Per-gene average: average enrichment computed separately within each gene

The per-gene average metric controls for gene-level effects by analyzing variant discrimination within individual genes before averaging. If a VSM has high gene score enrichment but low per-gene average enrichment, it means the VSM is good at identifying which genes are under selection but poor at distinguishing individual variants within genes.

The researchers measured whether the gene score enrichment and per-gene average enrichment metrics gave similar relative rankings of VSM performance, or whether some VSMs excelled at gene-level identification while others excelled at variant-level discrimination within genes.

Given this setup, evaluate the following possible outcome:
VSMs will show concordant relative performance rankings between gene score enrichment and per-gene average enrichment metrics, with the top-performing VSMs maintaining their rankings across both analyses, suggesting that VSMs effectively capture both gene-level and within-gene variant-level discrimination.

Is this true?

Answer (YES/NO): NO